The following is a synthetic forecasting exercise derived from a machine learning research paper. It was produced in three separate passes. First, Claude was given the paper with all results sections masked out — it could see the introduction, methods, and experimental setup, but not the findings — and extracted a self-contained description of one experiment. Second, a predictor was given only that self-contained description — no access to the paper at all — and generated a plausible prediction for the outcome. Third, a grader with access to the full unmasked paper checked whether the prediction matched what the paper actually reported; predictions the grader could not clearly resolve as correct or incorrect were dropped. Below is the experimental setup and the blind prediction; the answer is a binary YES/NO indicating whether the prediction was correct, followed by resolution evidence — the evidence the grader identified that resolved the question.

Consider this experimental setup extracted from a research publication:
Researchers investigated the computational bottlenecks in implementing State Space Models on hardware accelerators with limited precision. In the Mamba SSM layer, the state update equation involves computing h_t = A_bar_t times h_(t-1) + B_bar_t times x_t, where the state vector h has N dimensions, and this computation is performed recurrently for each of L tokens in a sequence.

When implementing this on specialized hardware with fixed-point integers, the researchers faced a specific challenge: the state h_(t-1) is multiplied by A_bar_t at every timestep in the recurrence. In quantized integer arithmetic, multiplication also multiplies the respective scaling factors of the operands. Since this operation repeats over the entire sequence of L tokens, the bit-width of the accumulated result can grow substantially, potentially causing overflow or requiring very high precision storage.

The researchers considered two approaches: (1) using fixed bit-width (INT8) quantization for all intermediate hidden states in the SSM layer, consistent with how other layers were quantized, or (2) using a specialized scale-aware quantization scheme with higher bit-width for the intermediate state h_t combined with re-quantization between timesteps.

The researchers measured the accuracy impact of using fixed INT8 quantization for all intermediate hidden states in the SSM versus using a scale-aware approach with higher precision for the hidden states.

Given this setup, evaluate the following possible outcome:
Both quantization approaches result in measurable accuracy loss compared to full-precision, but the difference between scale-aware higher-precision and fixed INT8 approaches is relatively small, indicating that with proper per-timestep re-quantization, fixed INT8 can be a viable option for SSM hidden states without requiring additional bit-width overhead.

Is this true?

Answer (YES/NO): NO